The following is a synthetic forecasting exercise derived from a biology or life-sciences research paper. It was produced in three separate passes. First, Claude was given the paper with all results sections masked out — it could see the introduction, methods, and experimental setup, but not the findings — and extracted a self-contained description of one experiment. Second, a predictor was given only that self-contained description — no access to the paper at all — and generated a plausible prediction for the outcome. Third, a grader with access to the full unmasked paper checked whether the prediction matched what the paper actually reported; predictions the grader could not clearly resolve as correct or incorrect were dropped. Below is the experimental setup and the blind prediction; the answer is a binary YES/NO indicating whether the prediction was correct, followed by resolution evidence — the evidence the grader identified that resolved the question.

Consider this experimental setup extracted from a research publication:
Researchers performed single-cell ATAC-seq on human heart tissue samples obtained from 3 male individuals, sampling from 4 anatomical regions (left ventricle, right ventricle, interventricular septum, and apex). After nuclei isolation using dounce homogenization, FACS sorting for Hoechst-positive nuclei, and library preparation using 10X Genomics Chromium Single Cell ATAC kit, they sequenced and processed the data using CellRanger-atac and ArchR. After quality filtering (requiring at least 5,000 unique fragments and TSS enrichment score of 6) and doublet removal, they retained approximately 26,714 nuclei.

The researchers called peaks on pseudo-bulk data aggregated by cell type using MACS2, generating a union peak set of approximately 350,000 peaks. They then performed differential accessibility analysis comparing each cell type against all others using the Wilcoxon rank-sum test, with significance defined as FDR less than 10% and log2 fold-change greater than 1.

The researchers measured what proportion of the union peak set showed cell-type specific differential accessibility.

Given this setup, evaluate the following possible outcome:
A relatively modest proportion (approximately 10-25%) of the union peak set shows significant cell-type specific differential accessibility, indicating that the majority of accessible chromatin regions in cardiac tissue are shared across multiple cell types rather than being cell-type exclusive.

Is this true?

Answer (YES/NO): NO